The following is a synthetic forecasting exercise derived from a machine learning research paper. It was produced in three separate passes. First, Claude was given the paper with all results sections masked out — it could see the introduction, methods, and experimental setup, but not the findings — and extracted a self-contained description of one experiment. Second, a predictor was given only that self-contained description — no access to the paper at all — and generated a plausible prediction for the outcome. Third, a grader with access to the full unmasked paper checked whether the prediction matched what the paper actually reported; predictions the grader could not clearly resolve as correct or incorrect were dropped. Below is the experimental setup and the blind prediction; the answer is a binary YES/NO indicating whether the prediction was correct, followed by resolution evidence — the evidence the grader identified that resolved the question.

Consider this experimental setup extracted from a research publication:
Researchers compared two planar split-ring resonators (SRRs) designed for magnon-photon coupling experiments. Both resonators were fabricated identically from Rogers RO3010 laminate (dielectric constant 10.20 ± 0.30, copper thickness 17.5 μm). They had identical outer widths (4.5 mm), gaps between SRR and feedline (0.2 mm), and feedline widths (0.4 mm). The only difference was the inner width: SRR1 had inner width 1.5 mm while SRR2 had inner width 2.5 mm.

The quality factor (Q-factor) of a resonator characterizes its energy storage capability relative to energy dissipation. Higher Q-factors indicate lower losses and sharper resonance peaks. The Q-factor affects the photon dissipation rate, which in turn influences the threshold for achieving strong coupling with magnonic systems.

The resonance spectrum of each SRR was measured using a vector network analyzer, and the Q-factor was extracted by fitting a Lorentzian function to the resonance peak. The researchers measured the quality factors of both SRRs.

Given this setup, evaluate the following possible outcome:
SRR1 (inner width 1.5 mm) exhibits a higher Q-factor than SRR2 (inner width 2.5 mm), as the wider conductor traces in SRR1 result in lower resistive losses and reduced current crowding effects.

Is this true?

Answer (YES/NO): YES